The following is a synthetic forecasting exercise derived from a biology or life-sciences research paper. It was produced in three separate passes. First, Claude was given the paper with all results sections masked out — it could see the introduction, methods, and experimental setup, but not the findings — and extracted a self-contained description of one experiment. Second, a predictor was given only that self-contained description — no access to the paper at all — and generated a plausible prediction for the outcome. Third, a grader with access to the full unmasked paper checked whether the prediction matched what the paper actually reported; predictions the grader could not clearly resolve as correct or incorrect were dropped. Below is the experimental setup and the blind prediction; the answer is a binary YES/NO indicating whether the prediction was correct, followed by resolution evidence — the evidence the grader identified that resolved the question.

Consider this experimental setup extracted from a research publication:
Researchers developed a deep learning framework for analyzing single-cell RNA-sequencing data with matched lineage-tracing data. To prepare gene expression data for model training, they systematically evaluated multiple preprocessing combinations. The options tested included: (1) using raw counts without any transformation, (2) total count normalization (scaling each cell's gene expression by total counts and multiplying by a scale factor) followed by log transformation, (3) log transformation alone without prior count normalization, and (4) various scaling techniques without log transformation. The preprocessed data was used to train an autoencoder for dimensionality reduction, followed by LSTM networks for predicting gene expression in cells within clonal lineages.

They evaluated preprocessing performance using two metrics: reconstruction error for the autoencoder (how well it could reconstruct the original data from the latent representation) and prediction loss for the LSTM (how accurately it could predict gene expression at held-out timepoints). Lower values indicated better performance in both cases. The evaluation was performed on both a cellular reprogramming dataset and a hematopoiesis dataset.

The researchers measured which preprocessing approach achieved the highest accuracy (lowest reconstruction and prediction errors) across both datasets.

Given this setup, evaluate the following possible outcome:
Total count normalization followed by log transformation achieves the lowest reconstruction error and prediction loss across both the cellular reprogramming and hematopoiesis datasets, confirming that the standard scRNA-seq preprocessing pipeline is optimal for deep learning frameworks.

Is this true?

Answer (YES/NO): NO